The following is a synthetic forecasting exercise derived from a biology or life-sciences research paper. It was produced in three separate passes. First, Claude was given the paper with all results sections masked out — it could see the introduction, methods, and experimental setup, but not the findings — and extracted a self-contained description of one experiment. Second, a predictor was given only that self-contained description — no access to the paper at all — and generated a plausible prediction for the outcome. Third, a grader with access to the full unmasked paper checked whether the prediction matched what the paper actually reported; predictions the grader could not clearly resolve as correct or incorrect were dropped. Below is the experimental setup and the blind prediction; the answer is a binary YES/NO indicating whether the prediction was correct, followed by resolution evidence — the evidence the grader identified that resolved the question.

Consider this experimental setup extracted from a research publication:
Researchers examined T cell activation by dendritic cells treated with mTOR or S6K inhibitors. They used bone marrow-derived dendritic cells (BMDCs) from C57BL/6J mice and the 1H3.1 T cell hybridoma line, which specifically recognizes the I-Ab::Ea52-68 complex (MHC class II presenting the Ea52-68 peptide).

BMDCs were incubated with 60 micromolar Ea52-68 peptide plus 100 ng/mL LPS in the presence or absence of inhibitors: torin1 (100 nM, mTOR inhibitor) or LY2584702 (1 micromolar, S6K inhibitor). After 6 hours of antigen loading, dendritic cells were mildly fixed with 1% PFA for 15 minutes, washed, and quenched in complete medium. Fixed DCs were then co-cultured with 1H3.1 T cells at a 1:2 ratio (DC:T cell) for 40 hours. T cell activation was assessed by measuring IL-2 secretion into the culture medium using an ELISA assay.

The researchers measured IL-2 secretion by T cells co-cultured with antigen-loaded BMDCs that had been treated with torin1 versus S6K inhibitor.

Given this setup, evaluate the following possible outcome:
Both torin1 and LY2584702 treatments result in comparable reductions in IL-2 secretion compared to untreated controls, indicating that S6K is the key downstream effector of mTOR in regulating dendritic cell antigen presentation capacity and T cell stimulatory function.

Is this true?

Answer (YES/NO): NO